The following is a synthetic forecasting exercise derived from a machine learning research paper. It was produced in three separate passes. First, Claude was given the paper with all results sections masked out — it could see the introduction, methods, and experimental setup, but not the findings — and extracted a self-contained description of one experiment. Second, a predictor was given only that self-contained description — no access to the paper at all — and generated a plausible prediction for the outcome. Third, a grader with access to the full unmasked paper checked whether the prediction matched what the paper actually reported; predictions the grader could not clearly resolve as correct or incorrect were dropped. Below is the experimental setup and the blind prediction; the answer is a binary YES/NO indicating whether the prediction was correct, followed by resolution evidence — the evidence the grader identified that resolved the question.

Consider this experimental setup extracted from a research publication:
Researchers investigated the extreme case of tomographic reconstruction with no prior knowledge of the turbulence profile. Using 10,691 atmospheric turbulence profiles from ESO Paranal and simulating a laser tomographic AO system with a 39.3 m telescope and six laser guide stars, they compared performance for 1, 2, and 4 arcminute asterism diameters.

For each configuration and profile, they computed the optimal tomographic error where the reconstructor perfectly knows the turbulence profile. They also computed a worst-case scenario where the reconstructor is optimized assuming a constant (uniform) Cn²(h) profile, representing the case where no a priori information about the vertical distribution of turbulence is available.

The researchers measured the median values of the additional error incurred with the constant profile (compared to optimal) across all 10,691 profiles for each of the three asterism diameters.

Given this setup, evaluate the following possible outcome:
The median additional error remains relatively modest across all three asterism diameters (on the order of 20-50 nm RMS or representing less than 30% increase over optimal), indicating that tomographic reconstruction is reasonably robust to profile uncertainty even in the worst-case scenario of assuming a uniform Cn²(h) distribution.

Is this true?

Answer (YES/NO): NO